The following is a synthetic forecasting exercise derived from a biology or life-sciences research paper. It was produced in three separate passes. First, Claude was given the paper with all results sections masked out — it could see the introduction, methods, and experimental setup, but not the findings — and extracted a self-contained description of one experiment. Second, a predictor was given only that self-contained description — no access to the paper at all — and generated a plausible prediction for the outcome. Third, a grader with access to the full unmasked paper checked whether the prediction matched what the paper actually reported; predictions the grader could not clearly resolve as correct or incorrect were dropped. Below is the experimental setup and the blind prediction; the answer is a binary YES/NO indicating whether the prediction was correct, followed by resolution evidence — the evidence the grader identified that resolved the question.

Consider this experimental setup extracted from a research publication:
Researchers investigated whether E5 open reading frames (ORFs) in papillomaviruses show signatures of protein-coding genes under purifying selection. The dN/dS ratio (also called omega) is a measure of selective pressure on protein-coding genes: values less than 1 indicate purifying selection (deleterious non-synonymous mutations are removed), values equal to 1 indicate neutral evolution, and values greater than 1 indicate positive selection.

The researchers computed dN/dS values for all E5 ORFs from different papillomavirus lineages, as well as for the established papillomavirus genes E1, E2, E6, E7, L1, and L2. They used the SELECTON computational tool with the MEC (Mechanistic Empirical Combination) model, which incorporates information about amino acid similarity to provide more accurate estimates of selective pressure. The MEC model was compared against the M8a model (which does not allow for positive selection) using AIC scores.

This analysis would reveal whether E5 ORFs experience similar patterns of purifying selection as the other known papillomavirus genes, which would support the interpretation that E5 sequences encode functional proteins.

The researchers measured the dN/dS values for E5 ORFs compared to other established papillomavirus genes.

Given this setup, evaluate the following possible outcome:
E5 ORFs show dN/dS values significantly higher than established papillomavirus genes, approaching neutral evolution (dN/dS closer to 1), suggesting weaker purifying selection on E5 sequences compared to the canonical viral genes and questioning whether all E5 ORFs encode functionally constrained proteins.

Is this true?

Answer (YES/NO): NO